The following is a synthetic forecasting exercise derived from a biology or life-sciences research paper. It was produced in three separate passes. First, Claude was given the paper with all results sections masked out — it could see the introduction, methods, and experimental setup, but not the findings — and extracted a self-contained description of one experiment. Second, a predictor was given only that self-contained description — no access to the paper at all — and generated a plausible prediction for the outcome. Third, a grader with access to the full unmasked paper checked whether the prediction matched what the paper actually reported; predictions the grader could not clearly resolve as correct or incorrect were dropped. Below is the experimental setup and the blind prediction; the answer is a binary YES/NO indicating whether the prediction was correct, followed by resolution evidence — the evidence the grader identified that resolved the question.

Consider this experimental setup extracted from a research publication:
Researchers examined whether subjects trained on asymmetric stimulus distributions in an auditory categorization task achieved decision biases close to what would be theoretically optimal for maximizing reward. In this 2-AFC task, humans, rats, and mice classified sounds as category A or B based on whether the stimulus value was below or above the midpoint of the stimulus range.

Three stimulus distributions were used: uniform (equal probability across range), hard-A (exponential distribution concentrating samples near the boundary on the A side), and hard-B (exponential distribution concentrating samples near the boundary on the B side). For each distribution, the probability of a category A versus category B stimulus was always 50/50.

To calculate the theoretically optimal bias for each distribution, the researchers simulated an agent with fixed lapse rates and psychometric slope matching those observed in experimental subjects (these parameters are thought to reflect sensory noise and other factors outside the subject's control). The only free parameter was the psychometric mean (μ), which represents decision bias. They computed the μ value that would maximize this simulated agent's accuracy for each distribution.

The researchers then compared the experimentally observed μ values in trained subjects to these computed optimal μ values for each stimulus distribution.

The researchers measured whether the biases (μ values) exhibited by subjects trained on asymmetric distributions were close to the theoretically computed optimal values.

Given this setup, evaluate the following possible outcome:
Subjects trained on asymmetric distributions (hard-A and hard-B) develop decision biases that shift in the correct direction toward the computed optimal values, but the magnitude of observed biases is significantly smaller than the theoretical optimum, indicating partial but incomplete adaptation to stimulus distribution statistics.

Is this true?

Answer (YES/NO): NO